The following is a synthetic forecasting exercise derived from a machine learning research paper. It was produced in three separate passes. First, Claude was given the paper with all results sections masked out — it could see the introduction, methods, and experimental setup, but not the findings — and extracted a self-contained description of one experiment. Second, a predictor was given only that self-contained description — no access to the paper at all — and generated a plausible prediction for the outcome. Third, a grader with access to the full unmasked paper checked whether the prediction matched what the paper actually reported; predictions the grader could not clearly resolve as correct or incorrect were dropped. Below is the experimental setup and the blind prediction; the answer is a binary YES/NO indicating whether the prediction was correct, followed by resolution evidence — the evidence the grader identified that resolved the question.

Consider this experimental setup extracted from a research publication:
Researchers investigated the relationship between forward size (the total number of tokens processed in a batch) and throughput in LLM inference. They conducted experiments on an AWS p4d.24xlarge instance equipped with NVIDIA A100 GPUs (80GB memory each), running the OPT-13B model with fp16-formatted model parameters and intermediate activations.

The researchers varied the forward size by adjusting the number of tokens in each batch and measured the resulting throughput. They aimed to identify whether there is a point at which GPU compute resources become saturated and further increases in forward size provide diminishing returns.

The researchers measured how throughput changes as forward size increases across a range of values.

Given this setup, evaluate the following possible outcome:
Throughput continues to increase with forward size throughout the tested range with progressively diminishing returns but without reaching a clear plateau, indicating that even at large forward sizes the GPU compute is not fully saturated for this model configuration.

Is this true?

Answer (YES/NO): NO